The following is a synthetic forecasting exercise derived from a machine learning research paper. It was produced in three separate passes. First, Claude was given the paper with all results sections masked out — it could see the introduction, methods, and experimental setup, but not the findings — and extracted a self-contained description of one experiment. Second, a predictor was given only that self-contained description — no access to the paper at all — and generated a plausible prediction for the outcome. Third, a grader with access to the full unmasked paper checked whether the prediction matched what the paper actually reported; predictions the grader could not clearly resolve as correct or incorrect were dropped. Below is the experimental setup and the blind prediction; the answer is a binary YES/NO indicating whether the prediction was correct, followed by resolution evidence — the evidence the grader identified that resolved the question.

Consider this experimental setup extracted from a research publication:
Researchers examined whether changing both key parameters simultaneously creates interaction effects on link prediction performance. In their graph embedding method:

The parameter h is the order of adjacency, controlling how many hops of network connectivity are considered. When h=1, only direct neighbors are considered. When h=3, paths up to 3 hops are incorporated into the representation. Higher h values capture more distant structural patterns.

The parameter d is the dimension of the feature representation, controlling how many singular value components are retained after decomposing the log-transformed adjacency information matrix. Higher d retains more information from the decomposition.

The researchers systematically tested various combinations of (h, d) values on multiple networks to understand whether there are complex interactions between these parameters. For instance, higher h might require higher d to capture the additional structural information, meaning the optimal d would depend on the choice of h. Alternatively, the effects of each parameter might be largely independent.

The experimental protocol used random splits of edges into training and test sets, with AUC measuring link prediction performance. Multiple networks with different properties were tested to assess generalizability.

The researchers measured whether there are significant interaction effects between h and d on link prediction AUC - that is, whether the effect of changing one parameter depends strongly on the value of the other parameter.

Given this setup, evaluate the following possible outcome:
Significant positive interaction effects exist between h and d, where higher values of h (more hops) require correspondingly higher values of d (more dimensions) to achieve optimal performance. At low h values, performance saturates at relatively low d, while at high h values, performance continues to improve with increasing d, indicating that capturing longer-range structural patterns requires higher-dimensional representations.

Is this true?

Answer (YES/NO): NO